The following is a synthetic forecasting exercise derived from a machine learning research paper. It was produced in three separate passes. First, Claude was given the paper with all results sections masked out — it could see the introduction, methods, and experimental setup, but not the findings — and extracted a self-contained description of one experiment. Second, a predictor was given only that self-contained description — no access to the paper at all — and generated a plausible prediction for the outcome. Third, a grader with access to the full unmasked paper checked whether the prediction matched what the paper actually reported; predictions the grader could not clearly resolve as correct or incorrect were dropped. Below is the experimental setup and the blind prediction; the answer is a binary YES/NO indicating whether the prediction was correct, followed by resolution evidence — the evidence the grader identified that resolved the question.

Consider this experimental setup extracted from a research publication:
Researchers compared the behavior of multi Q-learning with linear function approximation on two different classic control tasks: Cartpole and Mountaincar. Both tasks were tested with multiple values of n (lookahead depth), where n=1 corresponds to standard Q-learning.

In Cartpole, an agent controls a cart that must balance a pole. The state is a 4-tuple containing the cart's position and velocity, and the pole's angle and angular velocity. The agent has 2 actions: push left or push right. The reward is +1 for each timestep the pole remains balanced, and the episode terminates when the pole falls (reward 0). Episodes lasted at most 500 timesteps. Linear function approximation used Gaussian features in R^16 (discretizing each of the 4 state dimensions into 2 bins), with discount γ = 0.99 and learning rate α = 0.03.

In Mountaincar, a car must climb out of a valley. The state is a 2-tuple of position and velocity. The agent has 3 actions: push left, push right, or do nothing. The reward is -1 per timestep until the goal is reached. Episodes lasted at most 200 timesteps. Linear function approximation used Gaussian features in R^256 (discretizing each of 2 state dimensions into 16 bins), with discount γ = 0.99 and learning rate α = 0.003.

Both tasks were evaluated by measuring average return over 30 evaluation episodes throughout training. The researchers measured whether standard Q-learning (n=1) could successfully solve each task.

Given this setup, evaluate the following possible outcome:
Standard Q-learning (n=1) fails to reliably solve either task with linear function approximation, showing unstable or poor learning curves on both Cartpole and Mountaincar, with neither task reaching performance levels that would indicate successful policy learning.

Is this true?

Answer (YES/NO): NO